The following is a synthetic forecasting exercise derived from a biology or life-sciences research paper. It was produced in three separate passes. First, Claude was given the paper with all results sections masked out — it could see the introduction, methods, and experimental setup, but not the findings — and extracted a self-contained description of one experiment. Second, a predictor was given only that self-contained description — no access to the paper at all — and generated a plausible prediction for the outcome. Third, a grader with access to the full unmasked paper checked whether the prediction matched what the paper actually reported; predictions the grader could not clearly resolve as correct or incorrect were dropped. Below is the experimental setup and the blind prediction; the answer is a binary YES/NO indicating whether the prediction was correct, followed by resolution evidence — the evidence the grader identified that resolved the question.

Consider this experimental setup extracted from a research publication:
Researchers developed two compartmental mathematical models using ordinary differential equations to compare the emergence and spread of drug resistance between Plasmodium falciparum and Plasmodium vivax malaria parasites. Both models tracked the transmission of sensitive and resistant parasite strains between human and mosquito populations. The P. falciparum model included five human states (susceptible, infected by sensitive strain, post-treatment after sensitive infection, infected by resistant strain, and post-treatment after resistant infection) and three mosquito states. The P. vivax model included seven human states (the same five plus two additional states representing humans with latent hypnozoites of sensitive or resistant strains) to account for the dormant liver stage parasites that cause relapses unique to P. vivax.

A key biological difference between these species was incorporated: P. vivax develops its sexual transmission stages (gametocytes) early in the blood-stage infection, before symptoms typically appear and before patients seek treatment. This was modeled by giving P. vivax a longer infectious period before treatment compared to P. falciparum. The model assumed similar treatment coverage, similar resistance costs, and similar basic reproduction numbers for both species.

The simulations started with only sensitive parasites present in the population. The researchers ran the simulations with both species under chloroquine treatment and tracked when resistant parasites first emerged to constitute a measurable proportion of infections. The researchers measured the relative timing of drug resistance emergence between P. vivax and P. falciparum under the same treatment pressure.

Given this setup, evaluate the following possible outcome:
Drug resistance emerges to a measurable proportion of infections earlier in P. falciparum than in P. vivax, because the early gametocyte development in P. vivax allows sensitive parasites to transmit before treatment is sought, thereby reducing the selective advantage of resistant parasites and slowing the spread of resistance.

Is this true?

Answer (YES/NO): YES